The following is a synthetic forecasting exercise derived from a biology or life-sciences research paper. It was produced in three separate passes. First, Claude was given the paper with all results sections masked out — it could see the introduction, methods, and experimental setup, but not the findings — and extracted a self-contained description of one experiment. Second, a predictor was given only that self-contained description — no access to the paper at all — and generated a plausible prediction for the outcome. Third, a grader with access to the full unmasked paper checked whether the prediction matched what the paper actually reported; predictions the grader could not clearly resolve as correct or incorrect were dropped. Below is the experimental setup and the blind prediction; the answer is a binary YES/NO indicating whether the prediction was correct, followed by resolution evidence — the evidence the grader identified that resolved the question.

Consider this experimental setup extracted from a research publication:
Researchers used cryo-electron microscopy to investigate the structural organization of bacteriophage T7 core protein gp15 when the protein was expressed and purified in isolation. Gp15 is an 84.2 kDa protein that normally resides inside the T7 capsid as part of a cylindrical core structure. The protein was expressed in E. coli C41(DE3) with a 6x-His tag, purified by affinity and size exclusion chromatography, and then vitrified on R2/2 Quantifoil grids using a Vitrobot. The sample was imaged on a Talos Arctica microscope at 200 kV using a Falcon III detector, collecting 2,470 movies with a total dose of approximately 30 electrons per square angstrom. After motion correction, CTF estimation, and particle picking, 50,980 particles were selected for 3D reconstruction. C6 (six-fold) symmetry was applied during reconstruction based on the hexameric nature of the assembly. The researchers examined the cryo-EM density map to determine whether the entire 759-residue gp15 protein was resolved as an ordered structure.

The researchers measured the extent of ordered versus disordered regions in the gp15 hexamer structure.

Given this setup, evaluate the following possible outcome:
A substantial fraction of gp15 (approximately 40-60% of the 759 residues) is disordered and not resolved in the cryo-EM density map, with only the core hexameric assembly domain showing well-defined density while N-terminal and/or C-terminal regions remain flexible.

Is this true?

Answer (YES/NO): YES